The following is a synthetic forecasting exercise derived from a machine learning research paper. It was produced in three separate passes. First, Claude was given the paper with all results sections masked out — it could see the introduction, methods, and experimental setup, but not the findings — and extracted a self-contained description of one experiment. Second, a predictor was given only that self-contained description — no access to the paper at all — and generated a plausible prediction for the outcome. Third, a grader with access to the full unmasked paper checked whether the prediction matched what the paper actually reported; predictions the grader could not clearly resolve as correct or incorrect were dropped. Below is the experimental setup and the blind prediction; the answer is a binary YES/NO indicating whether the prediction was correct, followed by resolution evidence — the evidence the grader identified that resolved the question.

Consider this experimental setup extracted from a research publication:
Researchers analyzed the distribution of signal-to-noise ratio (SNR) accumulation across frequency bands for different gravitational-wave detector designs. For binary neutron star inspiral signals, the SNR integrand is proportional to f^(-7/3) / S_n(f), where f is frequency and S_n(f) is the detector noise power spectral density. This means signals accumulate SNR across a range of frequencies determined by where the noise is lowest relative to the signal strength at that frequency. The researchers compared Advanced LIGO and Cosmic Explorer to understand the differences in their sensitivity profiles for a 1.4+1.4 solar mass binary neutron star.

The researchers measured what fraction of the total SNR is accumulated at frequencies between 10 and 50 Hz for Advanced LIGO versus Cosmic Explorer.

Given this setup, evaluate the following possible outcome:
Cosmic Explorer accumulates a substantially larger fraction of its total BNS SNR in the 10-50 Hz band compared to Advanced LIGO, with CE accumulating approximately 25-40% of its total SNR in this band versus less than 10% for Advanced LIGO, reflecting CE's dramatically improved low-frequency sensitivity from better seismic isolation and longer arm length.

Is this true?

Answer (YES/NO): NO